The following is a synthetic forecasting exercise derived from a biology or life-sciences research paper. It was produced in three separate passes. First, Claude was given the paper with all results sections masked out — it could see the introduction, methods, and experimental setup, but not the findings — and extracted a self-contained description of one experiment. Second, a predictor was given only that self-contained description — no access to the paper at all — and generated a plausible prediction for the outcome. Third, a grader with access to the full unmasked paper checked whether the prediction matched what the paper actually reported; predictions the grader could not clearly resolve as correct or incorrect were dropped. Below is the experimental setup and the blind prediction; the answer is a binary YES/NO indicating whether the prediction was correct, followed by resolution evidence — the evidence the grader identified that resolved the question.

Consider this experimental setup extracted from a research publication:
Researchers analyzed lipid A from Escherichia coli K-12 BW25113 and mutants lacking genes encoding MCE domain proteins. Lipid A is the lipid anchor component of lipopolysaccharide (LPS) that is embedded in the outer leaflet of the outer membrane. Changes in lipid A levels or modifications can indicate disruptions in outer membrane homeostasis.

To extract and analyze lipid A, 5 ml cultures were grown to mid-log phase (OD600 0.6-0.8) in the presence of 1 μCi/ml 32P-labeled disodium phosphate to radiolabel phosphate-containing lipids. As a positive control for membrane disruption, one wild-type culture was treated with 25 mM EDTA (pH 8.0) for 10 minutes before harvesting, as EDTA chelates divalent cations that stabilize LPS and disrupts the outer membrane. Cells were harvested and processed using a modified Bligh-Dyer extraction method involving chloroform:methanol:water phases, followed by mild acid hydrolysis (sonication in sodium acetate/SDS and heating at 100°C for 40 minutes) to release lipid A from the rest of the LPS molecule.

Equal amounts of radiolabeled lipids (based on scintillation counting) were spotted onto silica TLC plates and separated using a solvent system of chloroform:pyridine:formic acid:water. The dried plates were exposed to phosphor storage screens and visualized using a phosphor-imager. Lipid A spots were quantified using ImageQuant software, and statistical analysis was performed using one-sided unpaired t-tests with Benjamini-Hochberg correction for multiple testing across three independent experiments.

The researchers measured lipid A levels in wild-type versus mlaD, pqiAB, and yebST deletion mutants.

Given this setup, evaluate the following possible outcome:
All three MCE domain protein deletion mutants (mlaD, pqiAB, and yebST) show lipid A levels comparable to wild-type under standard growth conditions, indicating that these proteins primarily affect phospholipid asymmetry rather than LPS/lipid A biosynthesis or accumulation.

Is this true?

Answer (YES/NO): NO